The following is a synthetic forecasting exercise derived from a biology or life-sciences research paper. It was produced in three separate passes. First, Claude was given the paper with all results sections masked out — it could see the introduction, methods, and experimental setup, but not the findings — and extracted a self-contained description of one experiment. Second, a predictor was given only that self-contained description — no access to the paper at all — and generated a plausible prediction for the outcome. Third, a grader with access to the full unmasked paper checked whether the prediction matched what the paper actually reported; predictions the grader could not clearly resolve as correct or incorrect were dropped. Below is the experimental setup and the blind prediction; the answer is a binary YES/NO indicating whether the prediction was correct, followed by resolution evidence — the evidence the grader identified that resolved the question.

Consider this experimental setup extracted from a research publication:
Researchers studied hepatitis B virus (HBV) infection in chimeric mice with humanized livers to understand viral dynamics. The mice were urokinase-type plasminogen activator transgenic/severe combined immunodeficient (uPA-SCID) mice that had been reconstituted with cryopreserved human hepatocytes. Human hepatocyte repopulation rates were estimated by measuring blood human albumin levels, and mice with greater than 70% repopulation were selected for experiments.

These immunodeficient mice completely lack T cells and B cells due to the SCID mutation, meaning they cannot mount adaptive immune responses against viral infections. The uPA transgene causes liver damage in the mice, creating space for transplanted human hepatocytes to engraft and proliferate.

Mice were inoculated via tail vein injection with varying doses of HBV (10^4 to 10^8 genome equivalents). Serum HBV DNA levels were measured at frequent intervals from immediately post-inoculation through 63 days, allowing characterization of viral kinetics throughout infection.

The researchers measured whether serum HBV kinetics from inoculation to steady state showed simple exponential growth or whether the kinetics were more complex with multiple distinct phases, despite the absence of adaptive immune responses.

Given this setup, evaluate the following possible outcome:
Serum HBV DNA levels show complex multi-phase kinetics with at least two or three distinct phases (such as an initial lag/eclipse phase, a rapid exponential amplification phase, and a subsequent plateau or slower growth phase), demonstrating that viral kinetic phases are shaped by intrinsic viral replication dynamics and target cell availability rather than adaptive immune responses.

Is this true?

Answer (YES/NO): YES